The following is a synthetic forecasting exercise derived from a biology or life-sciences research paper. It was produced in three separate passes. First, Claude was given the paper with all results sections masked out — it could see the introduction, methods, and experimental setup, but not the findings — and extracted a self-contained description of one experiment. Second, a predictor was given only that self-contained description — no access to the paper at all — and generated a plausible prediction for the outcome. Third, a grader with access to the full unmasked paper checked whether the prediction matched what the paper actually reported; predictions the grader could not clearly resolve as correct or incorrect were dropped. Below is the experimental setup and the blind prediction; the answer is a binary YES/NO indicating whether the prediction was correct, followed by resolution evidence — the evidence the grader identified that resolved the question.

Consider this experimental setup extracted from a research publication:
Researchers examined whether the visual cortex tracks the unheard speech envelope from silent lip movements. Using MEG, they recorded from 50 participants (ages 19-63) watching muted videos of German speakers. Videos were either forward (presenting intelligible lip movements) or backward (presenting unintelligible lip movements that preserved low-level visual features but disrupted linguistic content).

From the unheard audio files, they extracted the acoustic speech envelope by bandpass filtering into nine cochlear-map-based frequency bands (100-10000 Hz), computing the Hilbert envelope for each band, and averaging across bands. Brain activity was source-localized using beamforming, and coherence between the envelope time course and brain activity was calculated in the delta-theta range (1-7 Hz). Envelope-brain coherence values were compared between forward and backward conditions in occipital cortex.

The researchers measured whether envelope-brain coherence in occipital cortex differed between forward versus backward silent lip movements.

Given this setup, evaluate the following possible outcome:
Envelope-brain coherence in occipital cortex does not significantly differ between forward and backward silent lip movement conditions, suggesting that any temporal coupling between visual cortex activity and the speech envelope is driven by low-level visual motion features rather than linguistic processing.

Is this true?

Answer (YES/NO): NO